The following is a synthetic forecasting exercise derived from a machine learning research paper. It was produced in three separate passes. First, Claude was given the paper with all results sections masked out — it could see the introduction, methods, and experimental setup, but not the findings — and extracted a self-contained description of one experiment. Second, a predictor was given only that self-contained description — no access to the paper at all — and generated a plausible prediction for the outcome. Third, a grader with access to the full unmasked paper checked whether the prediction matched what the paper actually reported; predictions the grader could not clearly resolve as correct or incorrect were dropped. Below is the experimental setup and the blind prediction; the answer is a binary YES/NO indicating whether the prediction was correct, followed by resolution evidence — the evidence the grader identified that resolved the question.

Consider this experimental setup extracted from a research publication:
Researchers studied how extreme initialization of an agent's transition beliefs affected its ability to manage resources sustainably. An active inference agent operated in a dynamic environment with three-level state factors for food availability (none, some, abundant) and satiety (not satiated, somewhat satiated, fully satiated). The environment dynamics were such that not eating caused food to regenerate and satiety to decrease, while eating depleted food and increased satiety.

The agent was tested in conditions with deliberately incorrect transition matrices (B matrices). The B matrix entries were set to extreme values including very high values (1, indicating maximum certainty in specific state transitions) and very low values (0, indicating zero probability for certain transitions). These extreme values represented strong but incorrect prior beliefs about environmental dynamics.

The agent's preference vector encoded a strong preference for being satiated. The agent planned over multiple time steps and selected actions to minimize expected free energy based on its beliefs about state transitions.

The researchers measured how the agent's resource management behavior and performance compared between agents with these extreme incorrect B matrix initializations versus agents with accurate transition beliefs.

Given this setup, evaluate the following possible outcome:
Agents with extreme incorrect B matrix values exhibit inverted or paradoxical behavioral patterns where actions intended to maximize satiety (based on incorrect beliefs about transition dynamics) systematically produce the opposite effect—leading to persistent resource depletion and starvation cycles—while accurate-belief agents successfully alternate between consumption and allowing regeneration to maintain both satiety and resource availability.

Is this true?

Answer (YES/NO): NO